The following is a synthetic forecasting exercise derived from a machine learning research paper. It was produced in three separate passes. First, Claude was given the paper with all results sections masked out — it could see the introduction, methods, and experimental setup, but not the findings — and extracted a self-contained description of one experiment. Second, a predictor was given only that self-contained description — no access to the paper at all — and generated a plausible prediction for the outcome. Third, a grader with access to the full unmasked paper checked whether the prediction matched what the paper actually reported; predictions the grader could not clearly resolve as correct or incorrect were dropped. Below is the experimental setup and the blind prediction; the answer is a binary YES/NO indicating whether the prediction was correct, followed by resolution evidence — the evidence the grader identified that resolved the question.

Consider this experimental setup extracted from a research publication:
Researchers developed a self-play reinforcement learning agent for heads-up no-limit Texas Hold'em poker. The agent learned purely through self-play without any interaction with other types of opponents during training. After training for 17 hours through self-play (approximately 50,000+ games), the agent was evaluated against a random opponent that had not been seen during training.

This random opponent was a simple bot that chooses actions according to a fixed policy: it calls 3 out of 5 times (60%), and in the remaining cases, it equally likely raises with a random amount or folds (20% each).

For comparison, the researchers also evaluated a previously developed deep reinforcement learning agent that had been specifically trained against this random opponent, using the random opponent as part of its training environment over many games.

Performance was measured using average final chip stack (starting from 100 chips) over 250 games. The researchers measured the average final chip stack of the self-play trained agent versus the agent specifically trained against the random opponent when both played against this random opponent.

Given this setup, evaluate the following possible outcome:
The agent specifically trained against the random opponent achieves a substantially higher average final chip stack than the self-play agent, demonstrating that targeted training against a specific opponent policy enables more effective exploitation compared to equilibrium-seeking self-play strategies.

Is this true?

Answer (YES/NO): NO